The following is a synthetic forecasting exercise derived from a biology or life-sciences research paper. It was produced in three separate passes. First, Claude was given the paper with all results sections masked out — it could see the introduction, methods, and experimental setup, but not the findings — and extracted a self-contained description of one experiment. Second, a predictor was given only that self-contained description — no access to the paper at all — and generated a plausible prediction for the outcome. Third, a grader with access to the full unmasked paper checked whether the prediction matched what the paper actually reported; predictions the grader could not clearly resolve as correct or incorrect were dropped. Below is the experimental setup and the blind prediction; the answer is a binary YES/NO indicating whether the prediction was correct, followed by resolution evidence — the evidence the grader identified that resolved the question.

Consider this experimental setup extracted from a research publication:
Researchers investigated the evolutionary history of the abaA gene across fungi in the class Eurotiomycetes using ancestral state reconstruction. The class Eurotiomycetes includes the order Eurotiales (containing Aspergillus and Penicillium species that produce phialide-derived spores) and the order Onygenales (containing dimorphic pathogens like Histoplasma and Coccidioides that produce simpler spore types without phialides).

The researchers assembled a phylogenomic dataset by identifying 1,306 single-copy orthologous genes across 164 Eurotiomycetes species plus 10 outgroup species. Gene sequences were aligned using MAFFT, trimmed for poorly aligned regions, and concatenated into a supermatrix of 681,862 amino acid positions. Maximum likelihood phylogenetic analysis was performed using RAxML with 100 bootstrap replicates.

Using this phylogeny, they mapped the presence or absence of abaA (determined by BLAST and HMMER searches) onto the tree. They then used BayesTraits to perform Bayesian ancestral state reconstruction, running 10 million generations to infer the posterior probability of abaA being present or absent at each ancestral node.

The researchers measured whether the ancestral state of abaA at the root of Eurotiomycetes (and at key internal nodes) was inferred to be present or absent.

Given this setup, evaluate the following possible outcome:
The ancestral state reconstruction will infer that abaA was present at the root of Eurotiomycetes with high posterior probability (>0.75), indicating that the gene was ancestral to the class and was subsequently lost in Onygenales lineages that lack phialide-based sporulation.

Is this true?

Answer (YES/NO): YES